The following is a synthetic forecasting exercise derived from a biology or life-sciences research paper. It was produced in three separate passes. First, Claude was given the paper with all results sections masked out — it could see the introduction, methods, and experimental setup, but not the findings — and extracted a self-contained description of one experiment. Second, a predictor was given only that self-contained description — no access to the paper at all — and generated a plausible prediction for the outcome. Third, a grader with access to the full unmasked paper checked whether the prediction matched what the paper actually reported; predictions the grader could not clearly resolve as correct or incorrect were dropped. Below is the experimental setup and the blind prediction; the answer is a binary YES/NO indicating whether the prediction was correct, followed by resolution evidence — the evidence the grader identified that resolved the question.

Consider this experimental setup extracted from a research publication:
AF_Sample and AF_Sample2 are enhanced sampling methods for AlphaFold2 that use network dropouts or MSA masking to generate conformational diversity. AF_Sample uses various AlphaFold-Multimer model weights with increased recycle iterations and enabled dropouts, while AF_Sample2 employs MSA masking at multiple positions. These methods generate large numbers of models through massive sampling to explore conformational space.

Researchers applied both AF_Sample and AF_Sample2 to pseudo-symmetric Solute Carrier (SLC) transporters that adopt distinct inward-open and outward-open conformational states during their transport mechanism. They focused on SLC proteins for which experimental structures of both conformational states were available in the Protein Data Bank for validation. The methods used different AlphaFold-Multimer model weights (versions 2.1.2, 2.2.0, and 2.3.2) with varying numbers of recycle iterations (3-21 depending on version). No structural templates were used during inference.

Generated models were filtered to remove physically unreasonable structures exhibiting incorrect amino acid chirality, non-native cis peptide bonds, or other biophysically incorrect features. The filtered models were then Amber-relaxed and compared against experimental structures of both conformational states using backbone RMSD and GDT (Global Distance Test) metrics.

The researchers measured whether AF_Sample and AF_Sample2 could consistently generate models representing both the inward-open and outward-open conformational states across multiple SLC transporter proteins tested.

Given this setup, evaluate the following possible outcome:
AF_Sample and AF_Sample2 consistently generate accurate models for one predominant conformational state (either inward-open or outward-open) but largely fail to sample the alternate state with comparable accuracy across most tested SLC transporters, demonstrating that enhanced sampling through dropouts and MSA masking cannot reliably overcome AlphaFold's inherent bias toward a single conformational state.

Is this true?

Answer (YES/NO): YES